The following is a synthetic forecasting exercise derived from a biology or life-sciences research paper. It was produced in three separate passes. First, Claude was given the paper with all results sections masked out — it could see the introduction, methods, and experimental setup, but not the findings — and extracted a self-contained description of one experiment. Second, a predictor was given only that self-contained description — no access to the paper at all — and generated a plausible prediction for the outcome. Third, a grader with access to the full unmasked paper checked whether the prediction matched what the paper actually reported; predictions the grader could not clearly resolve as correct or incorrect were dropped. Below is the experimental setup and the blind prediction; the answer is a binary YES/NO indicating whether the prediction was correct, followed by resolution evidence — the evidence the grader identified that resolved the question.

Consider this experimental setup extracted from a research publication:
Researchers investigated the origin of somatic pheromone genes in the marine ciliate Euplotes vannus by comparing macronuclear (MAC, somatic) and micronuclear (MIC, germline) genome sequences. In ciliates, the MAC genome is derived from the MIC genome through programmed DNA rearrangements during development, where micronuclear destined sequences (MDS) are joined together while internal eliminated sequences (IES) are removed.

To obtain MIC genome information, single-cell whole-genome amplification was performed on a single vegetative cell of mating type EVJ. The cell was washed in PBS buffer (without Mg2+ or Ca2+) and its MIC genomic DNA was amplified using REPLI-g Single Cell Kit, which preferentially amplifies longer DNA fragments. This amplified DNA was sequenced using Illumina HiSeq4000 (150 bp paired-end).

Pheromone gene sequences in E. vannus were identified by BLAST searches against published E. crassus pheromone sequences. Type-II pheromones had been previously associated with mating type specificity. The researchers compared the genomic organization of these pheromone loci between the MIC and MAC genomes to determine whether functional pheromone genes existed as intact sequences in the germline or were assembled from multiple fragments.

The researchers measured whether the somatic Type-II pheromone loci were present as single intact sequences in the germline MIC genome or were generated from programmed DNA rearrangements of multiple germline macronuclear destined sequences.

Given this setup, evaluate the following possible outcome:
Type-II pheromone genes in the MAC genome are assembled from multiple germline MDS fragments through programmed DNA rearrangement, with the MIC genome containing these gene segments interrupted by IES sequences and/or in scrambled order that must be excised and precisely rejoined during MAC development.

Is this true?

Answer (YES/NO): YES